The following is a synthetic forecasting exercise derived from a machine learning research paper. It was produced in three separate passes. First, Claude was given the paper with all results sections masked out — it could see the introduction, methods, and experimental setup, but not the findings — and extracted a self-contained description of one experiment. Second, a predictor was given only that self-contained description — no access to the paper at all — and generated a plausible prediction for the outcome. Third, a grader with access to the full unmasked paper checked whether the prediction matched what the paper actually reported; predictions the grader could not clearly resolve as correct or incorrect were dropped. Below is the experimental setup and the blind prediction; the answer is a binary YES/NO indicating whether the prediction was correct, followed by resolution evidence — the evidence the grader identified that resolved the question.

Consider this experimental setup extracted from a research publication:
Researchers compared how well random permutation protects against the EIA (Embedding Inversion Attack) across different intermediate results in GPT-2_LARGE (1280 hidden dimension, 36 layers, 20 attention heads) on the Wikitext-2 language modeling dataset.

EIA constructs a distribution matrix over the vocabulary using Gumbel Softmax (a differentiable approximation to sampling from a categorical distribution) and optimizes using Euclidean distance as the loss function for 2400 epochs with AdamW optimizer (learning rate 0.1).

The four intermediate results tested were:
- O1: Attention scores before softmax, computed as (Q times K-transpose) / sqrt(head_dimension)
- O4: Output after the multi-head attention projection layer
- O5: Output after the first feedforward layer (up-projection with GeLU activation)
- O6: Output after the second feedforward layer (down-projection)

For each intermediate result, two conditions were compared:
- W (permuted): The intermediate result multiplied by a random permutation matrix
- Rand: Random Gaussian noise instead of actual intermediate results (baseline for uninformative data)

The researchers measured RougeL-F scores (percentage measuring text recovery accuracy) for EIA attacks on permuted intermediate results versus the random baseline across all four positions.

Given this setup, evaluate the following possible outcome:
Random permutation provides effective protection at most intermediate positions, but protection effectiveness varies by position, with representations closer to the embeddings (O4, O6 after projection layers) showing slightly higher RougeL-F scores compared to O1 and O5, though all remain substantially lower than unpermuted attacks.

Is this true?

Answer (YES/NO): NO